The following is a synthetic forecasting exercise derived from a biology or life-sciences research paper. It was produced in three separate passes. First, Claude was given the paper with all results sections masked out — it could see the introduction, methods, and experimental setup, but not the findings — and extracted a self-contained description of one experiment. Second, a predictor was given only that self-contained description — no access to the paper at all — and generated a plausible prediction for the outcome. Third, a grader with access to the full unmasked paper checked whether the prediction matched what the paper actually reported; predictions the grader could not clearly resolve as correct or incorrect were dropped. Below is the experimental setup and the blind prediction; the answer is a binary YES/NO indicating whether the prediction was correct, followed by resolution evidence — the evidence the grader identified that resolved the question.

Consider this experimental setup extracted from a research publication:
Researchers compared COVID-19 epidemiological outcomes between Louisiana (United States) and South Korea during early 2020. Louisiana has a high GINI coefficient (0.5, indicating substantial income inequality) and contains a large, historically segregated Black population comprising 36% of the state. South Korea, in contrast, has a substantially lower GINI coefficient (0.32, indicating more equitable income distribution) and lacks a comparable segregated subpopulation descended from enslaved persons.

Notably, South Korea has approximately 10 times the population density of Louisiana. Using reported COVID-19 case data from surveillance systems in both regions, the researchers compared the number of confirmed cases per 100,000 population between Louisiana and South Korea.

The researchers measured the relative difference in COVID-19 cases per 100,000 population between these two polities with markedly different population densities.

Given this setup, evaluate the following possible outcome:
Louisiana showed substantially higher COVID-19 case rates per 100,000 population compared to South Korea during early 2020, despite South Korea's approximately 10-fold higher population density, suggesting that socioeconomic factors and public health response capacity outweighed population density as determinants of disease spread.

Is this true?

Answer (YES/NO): YES